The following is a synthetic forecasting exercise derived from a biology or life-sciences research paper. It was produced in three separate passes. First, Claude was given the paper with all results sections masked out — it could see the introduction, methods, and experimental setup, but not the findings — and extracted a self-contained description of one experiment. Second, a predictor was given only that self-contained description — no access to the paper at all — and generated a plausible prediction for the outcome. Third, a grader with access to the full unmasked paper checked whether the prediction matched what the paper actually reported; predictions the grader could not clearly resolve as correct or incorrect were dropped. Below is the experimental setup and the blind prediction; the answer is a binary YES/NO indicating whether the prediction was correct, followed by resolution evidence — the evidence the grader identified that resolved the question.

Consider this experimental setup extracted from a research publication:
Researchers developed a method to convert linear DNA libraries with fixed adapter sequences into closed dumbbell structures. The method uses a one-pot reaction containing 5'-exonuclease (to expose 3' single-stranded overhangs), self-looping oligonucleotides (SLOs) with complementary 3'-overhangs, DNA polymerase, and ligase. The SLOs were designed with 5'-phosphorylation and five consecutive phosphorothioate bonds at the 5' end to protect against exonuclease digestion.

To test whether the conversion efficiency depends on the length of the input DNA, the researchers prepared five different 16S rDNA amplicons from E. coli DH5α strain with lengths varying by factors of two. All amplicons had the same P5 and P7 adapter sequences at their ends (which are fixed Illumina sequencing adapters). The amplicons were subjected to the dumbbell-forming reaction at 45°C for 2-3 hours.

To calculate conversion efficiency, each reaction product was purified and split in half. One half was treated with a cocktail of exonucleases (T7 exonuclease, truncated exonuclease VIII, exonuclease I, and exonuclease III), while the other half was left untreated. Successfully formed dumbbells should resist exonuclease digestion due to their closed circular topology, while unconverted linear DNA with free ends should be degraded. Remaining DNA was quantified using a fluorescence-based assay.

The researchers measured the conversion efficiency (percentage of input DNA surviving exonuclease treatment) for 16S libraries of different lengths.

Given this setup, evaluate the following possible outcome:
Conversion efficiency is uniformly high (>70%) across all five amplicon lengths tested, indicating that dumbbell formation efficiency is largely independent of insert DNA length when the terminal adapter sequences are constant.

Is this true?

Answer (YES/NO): NO